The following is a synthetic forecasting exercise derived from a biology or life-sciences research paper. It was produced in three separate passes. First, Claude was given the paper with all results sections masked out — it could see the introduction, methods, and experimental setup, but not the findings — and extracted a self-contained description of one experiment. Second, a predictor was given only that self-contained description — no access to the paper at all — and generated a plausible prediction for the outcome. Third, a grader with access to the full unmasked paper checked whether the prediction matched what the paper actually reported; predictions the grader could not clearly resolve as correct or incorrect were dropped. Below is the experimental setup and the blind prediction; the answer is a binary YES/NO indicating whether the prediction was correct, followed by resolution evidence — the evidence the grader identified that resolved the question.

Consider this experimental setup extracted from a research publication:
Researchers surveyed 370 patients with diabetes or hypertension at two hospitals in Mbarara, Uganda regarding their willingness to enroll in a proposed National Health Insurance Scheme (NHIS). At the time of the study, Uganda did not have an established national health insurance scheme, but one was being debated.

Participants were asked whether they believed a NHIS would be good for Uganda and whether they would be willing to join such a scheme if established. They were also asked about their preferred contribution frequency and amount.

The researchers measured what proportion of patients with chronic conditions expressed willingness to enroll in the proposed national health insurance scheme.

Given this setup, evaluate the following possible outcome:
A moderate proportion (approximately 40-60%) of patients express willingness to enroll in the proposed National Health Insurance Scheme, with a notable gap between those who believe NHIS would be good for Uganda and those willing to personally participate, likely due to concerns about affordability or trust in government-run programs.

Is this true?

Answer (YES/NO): NO